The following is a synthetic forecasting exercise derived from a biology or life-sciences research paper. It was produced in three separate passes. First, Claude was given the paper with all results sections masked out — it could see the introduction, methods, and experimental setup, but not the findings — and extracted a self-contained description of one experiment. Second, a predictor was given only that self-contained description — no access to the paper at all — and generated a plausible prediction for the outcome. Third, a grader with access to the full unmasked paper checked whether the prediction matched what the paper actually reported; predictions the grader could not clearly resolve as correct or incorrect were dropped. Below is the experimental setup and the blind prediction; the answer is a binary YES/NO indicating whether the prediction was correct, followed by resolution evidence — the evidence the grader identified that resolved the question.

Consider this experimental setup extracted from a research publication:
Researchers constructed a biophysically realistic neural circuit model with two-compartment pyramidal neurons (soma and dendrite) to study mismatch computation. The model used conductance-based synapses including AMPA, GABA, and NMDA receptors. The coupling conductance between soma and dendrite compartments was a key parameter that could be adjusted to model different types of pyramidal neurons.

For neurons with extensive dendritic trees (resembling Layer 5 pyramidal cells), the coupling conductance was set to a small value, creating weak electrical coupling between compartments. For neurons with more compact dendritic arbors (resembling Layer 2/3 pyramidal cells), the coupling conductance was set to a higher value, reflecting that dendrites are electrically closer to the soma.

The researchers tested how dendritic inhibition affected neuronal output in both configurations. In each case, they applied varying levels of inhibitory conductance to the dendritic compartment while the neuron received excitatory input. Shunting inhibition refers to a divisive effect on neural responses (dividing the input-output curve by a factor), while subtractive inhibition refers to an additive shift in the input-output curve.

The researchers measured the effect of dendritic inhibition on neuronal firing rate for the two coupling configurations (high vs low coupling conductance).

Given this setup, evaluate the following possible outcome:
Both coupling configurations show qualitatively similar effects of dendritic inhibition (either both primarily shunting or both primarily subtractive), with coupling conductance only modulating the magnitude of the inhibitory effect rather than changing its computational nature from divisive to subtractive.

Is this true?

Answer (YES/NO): NO